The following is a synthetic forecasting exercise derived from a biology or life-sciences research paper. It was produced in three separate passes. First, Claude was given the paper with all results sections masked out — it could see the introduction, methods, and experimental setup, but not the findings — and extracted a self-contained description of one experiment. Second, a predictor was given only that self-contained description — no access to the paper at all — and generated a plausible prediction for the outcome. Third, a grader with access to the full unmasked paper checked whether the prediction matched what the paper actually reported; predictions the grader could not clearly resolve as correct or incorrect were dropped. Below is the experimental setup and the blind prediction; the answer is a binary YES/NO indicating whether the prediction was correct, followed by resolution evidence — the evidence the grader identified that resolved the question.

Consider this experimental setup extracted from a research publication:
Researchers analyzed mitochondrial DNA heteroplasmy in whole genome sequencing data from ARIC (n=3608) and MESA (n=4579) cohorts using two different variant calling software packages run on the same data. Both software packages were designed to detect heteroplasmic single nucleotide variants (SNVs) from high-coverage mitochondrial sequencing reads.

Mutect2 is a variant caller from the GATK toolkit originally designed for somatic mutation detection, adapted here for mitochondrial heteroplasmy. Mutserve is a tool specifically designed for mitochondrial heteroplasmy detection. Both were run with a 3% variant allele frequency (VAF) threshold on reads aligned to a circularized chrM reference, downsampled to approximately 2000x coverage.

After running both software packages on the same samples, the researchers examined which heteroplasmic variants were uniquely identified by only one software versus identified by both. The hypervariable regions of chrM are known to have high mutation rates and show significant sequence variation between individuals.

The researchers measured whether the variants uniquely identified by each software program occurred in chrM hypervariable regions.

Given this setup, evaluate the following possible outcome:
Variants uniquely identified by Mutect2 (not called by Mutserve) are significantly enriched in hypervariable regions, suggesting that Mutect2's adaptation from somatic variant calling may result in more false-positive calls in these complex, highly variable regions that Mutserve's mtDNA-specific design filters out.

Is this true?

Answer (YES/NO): NO